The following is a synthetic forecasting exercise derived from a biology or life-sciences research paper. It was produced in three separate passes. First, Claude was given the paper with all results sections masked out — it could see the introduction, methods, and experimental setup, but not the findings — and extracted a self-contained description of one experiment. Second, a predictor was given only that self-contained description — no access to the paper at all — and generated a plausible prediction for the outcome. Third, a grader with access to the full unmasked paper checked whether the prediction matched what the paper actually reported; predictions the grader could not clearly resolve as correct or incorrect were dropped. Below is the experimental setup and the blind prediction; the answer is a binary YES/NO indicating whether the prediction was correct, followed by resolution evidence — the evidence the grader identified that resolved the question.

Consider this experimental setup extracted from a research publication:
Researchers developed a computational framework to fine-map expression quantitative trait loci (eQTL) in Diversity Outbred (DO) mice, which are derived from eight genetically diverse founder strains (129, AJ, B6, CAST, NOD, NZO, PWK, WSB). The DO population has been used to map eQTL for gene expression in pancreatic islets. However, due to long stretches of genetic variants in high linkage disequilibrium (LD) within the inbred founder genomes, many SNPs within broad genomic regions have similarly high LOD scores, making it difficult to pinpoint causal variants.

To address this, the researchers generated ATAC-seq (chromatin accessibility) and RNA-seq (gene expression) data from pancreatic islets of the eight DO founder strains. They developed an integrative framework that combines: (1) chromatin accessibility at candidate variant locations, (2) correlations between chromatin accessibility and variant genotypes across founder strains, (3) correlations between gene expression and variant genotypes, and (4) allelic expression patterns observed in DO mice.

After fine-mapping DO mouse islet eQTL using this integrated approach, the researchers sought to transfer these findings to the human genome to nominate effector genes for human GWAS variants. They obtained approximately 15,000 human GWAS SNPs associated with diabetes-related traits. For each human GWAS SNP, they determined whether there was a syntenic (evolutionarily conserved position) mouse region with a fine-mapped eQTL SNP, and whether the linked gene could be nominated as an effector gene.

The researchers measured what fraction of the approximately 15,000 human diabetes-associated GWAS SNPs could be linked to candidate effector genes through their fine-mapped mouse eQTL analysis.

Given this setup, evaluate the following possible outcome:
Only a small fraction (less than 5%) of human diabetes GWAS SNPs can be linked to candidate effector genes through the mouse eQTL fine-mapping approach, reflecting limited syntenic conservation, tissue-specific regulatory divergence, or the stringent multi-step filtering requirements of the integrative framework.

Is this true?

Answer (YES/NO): YES